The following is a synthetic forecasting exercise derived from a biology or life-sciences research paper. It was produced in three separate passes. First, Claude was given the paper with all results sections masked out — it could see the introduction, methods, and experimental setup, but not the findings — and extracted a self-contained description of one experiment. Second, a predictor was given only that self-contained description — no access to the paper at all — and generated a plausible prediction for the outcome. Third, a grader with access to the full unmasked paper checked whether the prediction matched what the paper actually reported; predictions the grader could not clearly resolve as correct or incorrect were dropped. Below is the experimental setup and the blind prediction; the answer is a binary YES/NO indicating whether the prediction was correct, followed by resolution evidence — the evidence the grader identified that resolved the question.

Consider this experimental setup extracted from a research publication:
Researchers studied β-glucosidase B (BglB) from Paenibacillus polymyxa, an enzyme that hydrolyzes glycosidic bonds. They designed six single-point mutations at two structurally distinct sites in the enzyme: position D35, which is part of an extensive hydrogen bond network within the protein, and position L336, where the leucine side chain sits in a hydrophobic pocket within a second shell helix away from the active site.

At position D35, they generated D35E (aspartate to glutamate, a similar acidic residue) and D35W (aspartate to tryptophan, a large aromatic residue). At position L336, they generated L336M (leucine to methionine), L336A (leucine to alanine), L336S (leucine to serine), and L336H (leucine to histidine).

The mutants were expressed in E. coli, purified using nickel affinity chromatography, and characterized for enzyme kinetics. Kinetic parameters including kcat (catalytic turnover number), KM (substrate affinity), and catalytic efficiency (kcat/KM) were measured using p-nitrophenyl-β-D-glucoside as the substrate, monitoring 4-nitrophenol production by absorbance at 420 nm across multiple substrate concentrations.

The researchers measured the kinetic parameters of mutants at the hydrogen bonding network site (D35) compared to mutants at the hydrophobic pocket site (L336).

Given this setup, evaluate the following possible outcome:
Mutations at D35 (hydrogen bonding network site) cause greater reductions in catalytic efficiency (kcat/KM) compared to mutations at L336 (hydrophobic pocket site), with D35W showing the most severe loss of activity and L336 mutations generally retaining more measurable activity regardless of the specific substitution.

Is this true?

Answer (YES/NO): YES